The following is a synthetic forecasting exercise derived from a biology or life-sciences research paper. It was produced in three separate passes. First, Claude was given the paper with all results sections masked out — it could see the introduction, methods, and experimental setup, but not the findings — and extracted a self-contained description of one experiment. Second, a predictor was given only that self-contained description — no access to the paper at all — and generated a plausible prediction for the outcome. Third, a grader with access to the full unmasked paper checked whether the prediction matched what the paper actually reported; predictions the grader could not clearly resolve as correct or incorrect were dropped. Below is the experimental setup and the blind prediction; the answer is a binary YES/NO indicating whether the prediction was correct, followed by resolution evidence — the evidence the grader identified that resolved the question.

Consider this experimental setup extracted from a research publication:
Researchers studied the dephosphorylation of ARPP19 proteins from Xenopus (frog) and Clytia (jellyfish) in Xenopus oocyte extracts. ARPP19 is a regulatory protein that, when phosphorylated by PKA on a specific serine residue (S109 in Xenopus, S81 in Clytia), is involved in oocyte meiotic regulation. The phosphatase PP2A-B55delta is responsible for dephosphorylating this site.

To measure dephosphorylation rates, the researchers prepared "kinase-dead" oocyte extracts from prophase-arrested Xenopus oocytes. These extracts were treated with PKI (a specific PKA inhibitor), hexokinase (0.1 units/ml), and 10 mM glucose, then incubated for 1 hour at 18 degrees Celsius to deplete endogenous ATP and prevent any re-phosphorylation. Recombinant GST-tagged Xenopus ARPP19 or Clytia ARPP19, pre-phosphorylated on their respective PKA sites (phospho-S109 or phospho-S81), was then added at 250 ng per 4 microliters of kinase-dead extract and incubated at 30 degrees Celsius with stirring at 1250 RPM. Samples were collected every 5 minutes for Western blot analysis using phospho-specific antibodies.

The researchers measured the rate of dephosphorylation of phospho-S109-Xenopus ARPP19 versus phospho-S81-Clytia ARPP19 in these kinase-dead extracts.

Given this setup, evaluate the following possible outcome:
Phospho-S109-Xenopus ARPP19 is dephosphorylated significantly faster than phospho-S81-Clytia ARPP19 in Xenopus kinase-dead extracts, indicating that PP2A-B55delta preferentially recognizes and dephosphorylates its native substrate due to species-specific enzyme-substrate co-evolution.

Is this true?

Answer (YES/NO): YES